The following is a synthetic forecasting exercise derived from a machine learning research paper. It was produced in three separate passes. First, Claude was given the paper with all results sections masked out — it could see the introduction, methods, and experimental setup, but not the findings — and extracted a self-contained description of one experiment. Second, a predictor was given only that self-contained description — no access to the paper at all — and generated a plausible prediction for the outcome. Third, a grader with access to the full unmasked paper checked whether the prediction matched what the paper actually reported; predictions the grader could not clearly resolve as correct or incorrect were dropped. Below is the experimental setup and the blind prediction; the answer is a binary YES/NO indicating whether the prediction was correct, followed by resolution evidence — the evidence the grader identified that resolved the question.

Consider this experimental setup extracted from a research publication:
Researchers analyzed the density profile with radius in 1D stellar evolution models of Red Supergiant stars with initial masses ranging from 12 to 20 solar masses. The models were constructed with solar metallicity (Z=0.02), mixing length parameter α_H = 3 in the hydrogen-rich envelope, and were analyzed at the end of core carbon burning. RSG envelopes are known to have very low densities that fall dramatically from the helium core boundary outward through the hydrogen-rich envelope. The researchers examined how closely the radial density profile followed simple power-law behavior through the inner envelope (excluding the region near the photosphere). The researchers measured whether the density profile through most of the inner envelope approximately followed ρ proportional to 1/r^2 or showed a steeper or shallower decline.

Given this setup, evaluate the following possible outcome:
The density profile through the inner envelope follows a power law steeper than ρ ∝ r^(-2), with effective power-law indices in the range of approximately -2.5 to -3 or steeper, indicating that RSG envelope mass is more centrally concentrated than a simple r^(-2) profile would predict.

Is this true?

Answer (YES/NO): NO